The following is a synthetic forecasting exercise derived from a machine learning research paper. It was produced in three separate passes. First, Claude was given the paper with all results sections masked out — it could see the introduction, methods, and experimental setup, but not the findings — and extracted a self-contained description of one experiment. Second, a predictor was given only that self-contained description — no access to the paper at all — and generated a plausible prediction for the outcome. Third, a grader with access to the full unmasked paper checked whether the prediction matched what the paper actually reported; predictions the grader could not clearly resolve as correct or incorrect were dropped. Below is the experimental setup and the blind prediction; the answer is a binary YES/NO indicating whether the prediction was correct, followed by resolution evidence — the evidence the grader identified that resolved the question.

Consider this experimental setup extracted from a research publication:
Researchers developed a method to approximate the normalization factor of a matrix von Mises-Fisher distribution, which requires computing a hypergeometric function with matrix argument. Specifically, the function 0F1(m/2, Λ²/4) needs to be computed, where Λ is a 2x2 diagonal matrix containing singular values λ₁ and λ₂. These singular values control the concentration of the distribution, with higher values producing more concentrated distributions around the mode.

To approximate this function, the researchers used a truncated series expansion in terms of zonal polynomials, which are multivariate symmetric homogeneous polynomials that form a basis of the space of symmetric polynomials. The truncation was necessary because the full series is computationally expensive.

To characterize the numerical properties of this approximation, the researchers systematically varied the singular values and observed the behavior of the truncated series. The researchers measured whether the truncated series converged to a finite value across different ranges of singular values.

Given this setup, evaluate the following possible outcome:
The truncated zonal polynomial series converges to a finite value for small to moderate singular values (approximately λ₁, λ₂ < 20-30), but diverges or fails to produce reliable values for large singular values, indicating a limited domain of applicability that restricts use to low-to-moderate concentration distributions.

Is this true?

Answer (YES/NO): NO